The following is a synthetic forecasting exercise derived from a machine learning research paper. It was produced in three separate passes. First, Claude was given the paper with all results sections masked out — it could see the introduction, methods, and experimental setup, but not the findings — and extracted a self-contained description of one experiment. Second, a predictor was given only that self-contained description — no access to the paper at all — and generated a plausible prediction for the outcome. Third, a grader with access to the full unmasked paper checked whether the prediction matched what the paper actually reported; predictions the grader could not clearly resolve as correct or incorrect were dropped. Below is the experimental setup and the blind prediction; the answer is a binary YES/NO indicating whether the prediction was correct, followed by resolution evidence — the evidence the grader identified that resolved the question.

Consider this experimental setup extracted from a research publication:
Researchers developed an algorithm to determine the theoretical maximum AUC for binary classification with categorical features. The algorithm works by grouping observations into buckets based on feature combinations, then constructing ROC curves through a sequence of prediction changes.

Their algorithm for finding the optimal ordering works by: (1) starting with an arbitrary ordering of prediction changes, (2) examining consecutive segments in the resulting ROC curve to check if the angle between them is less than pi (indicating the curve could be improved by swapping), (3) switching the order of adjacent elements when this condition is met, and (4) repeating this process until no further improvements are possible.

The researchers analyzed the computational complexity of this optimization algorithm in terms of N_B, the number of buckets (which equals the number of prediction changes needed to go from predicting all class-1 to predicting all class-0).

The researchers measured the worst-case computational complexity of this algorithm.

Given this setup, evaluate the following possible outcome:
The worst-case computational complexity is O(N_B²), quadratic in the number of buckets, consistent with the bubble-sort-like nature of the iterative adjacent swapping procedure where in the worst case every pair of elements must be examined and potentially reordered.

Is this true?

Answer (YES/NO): YES